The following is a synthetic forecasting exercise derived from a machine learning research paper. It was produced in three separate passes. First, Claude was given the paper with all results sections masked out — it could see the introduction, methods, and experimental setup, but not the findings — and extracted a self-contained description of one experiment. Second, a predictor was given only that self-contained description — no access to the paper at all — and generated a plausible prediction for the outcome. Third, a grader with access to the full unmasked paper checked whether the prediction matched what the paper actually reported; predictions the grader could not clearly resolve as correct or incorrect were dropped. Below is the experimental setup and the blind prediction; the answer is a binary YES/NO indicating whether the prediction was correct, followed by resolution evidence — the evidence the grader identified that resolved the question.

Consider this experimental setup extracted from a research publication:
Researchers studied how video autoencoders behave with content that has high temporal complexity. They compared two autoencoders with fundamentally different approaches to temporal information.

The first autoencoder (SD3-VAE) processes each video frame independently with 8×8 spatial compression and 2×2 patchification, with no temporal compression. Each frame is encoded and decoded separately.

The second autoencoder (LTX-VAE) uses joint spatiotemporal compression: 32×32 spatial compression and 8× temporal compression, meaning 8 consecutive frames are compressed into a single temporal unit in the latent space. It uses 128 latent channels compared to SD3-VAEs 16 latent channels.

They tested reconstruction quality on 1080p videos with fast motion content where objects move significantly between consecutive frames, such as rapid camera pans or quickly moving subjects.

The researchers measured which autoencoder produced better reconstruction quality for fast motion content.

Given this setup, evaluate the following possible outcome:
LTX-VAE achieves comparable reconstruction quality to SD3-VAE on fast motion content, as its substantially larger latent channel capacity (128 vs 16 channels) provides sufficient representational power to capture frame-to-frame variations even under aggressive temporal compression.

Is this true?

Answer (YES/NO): NO